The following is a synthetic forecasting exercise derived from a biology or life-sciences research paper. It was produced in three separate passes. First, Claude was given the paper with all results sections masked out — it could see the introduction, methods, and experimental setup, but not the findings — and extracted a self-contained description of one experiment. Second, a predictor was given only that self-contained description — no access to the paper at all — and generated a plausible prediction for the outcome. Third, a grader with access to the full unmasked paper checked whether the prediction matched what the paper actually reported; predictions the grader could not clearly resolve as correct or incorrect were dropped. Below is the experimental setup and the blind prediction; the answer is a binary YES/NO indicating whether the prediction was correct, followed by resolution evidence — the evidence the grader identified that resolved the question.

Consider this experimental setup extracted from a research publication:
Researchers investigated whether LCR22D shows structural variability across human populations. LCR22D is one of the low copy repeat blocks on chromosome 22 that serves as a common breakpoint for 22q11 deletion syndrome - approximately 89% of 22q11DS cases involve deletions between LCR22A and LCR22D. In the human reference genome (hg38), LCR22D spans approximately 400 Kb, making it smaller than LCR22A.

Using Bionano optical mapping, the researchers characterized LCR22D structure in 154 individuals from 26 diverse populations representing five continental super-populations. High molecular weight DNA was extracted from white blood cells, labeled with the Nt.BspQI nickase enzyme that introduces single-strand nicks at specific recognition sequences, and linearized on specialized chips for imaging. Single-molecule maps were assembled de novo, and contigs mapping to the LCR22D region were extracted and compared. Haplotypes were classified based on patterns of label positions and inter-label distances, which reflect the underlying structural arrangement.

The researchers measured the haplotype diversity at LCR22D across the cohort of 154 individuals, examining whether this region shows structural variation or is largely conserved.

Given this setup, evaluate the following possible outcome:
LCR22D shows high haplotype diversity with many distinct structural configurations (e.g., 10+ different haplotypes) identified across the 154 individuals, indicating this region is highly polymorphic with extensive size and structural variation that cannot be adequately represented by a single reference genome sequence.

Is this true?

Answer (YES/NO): NO